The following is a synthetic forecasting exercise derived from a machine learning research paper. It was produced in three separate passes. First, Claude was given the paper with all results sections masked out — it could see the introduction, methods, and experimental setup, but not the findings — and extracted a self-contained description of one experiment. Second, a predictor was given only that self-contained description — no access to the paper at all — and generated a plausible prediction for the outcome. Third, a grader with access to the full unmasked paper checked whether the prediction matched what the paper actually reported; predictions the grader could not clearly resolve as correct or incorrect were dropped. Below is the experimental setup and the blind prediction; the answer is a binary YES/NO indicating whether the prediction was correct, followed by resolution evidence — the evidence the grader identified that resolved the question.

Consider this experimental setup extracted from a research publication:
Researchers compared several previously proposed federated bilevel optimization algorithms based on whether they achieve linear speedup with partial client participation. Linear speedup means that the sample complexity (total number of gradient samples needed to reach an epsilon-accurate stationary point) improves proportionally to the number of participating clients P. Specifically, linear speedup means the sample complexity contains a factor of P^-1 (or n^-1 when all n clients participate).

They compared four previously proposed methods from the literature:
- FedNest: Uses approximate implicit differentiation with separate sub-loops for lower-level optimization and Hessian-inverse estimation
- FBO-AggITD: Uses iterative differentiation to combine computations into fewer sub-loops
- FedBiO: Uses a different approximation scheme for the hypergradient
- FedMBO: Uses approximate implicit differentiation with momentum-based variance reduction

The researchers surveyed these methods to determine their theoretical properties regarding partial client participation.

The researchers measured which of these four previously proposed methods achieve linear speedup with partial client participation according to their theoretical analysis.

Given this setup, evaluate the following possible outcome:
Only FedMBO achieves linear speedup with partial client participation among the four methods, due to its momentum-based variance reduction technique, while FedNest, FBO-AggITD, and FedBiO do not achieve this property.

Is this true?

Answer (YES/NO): YES